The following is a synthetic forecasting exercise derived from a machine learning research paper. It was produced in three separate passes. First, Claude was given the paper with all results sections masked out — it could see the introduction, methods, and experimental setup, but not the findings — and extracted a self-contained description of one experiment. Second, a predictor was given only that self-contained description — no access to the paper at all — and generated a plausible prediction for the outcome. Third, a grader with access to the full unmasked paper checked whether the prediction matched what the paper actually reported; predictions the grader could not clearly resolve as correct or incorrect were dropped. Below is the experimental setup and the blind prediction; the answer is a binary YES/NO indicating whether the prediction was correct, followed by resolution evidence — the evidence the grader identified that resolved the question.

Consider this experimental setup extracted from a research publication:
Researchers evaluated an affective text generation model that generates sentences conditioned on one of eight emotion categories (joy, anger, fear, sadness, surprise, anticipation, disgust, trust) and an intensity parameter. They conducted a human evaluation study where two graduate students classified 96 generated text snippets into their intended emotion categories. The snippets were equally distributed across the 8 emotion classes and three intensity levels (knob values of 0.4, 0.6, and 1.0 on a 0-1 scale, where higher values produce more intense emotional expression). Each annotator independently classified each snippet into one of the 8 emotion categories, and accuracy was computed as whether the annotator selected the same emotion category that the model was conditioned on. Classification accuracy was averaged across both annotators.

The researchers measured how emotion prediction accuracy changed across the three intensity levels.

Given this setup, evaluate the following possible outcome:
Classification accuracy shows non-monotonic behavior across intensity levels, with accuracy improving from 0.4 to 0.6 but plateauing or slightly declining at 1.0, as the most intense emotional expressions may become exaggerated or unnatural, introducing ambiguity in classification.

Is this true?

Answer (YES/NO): NO